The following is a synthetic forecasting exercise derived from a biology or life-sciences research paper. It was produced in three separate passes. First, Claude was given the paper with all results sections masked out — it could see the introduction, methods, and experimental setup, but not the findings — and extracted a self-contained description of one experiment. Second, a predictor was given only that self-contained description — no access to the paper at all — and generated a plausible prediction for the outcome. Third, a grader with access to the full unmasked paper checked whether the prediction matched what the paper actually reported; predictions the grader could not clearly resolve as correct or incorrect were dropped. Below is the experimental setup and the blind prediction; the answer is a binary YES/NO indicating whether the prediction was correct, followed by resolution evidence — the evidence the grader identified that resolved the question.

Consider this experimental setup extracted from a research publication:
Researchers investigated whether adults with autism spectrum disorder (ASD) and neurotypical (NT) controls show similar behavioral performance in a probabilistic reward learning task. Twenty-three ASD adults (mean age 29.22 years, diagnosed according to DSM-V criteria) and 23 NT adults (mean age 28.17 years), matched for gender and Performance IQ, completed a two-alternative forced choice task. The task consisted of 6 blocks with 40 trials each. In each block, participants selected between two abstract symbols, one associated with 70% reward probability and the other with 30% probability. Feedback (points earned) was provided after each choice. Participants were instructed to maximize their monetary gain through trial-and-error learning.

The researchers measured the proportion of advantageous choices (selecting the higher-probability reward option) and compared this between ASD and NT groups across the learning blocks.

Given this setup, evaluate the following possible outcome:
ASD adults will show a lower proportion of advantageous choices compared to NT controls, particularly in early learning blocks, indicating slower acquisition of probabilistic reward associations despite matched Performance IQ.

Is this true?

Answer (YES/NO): NO